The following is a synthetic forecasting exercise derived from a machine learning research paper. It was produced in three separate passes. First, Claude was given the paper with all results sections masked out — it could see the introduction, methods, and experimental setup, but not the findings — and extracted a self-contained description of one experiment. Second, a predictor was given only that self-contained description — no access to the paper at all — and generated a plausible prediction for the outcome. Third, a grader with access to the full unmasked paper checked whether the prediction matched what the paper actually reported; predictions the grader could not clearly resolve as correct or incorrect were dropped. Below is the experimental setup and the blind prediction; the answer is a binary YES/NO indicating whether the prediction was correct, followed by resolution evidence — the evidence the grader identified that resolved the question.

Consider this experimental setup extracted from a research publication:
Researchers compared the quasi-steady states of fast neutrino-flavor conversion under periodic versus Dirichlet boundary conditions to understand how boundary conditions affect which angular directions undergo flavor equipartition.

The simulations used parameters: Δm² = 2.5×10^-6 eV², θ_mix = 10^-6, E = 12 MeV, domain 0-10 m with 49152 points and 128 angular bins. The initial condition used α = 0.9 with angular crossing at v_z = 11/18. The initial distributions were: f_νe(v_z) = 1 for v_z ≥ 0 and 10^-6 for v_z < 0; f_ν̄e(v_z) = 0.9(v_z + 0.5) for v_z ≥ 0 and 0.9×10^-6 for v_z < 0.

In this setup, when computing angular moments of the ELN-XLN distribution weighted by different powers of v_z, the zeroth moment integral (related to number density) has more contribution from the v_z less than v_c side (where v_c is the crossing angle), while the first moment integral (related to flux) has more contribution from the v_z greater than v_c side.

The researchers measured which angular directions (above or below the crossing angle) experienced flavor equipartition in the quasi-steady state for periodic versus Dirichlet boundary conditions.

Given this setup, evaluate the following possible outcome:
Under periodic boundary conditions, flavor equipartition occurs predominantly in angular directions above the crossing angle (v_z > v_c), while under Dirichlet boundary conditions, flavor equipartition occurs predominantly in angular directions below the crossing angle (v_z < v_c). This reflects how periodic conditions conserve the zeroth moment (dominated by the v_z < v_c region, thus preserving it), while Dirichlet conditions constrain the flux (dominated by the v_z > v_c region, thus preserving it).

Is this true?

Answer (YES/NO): YES